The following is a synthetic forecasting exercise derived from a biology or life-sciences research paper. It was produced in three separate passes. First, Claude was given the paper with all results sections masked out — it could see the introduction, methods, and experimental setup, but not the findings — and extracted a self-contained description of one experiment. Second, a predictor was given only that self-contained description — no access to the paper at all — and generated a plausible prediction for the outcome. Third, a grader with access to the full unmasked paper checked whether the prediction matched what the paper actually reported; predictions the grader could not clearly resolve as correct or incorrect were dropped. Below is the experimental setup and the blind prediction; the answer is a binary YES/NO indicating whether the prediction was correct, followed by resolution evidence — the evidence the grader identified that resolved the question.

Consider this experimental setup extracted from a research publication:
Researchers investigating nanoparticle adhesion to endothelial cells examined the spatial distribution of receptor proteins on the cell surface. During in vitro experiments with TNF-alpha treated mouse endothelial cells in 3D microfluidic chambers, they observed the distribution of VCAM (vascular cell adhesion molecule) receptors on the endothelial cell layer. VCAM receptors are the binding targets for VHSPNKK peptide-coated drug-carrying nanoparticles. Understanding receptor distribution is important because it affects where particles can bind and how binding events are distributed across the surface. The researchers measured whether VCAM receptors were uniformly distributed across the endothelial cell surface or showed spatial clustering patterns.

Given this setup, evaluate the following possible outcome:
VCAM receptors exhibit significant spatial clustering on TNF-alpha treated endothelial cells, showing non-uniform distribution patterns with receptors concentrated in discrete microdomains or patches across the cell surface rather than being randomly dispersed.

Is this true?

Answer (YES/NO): NO